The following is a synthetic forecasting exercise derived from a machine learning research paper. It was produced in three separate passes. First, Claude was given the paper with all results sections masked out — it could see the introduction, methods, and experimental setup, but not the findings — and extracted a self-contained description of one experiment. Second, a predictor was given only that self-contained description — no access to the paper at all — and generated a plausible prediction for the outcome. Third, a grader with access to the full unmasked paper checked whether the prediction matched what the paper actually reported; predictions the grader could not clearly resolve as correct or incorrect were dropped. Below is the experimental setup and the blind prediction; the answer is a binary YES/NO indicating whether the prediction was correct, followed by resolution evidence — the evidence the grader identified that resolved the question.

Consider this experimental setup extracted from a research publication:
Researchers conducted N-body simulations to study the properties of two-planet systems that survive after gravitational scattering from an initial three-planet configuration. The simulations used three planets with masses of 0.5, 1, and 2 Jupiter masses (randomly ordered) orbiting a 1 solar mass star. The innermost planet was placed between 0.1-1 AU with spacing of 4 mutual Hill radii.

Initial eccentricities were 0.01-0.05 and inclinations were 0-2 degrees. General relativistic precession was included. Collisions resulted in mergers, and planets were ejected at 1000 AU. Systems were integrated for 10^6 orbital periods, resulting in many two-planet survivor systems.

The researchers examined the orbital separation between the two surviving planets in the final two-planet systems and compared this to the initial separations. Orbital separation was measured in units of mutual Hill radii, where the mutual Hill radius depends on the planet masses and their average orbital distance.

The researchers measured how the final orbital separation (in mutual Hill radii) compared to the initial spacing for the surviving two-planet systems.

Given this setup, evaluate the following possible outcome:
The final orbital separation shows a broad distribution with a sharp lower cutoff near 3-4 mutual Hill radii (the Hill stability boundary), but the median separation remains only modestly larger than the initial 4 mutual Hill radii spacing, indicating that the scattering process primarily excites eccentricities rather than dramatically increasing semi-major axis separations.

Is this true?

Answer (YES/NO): NO